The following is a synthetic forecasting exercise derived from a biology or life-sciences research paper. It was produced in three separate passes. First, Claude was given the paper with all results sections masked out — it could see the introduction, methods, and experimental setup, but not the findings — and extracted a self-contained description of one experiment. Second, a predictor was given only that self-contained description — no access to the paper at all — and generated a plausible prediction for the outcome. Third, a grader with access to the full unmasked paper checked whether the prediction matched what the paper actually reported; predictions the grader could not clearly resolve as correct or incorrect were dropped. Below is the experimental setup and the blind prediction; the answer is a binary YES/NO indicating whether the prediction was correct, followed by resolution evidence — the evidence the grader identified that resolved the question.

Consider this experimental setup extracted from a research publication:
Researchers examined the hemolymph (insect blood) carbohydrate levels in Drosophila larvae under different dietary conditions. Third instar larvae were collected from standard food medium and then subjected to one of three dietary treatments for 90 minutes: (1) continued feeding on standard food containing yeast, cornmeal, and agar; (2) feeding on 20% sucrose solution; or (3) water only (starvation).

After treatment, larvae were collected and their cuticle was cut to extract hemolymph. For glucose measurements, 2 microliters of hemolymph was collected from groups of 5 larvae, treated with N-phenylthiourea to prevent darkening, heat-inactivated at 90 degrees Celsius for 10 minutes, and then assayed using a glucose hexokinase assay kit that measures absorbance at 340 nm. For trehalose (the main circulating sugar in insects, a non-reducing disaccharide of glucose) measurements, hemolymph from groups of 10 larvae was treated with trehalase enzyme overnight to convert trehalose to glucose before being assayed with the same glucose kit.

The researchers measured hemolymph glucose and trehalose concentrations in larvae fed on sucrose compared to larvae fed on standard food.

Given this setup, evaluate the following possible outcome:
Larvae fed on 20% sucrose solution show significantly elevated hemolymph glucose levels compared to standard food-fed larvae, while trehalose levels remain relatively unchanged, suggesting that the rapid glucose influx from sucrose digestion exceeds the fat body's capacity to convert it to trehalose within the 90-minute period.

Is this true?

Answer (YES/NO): YES